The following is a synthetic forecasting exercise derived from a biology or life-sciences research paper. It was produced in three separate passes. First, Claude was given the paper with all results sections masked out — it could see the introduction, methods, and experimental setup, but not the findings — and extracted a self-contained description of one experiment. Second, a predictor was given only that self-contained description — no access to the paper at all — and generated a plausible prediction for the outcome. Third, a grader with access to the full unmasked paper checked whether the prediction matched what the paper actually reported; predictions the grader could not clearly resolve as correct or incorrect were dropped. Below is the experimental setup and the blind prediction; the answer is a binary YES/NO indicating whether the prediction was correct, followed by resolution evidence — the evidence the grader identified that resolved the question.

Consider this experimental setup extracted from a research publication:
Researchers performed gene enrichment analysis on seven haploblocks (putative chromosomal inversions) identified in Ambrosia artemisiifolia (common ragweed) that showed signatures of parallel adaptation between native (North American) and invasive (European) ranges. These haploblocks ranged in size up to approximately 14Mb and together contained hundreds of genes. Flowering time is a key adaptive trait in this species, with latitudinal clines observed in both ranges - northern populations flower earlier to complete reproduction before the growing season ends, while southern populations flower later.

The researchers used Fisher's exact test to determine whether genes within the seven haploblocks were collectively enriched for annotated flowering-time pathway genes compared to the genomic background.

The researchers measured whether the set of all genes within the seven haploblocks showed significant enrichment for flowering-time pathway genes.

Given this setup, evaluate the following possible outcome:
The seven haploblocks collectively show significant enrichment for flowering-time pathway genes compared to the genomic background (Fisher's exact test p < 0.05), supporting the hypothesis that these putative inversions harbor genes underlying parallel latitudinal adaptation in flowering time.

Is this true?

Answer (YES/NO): YES